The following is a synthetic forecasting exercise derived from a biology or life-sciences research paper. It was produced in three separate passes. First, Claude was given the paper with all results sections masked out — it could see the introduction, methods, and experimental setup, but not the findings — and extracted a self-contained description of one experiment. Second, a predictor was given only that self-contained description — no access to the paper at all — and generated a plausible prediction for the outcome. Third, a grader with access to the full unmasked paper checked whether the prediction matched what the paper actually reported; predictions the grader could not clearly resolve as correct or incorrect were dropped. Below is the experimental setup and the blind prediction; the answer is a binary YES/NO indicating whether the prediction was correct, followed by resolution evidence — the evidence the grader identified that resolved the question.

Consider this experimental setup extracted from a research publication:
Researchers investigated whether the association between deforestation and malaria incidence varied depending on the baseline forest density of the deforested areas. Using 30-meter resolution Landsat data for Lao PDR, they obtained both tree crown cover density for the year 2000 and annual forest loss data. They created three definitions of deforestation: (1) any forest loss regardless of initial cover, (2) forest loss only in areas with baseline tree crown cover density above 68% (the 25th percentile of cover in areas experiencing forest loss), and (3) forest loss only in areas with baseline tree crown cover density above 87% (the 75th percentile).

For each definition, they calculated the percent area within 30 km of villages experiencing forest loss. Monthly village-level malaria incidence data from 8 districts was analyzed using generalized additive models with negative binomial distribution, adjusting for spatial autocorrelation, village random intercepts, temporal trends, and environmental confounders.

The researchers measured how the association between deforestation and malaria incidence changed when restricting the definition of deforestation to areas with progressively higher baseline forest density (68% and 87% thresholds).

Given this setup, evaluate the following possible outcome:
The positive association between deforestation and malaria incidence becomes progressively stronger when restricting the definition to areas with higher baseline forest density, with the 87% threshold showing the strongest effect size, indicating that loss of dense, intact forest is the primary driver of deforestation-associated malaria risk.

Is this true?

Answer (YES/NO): YES